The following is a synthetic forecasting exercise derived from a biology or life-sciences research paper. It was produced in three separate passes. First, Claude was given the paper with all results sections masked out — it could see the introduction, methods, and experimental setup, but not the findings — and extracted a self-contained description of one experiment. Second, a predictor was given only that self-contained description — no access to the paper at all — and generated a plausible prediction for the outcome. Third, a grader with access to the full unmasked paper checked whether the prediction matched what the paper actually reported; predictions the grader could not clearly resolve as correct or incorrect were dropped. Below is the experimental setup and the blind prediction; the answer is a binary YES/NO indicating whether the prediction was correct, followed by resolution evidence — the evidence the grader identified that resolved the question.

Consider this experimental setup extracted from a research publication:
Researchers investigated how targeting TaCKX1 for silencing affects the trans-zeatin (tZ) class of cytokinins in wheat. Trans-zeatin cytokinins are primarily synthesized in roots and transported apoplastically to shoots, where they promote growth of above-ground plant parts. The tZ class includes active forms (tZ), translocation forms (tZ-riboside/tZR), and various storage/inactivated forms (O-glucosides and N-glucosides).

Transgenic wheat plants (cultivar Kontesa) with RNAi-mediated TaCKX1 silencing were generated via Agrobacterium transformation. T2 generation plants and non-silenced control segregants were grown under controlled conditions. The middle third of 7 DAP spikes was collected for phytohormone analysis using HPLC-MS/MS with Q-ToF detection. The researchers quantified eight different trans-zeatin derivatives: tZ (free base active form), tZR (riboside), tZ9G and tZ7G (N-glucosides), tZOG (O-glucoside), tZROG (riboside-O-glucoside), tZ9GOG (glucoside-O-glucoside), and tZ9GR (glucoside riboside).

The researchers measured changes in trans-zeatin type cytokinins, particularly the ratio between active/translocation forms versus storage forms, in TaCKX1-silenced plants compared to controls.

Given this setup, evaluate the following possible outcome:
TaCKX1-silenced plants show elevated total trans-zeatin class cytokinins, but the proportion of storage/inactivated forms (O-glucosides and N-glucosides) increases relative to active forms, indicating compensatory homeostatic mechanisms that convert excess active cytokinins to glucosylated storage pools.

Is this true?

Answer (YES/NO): NO